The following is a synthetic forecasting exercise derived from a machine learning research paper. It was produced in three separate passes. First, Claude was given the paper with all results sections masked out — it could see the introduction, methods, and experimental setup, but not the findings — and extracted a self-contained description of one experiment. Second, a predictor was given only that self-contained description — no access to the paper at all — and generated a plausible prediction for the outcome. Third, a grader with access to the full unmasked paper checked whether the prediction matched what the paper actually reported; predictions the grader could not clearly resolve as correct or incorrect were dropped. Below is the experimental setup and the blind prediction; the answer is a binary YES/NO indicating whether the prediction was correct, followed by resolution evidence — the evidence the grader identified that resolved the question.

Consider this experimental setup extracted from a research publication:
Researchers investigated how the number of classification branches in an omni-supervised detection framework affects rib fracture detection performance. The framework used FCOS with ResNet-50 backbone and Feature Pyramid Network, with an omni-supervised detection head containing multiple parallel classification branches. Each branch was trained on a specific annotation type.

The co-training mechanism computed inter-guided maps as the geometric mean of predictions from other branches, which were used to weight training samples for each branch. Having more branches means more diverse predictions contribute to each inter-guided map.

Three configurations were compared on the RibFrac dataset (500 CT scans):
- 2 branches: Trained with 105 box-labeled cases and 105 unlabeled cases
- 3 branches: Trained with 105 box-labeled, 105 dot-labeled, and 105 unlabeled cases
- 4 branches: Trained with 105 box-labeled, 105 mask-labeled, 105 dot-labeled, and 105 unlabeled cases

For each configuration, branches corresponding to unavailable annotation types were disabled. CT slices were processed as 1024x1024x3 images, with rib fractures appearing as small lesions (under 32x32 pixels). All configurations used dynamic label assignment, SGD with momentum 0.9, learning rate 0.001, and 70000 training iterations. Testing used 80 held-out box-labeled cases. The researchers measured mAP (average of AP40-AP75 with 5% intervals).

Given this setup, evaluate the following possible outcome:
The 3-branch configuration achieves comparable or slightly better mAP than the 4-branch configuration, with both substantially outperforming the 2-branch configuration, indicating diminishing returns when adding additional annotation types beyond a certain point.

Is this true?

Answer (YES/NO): NO